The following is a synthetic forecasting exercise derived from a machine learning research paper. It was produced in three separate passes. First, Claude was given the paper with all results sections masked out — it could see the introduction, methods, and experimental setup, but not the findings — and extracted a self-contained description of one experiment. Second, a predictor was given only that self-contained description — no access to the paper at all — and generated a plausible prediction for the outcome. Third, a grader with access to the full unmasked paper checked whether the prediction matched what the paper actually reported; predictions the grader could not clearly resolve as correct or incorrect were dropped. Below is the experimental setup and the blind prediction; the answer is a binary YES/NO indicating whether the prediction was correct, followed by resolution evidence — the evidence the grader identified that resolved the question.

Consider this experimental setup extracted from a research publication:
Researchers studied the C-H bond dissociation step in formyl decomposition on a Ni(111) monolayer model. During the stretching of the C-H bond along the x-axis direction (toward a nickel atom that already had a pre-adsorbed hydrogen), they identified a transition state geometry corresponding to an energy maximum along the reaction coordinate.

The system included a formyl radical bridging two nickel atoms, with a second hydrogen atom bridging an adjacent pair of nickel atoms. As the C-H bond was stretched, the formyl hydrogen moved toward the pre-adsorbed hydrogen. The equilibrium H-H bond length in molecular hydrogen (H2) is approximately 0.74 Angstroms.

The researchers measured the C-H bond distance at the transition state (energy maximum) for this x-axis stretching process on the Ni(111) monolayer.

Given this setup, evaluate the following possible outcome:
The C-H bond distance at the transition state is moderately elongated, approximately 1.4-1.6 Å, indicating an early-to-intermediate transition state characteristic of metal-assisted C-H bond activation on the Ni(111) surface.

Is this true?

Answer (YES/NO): NO